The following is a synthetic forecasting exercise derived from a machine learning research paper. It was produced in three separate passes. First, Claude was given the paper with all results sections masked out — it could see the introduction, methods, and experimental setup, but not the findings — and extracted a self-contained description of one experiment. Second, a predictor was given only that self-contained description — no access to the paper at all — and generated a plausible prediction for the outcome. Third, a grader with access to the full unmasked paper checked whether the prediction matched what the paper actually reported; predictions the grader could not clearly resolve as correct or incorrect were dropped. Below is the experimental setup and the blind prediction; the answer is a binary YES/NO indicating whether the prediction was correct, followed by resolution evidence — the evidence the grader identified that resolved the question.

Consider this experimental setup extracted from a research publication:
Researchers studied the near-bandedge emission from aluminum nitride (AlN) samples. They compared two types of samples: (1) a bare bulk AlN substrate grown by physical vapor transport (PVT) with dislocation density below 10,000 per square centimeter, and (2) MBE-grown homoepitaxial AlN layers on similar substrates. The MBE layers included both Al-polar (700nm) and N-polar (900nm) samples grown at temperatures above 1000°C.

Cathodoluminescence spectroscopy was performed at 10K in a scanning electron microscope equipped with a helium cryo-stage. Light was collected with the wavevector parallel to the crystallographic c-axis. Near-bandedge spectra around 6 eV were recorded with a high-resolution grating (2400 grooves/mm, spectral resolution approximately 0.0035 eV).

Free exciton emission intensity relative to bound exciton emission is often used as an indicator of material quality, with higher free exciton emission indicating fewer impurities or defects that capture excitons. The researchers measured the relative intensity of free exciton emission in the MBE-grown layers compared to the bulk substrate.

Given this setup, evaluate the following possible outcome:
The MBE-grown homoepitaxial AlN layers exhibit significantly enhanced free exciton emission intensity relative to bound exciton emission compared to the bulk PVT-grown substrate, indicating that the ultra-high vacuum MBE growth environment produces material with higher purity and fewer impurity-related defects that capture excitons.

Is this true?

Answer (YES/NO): YES